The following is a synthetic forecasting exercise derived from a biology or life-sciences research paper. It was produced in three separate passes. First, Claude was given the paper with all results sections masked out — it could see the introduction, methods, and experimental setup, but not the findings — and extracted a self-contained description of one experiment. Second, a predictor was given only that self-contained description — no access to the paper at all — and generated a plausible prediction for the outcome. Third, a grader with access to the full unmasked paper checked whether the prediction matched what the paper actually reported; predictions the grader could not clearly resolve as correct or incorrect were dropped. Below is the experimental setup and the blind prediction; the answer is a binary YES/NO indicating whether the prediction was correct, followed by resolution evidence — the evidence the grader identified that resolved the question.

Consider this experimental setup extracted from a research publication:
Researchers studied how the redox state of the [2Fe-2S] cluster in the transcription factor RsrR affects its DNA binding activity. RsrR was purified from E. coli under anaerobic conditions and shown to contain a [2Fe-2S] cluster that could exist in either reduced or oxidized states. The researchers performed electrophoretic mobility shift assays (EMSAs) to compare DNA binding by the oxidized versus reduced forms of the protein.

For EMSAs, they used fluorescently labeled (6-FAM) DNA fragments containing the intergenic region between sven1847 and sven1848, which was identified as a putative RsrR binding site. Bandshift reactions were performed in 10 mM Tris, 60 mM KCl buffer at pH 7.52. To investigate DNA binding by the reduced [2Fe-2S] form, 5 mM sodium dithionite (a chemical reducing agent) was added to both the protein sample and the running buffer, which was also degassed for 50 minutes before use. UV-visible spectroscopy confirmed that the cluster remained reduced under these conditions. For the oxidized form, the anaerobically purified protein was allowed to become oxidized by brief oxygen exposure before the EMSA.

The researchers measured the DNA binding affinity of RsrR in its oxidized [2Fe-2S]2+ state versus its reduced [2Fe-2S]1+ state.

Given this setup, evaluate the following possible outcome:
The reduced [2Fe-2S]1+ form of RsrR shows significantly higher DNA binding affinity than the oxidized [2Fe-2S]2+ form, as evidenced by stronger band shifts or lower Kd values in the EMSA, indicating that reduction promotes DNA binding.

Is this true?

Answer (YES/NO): NO